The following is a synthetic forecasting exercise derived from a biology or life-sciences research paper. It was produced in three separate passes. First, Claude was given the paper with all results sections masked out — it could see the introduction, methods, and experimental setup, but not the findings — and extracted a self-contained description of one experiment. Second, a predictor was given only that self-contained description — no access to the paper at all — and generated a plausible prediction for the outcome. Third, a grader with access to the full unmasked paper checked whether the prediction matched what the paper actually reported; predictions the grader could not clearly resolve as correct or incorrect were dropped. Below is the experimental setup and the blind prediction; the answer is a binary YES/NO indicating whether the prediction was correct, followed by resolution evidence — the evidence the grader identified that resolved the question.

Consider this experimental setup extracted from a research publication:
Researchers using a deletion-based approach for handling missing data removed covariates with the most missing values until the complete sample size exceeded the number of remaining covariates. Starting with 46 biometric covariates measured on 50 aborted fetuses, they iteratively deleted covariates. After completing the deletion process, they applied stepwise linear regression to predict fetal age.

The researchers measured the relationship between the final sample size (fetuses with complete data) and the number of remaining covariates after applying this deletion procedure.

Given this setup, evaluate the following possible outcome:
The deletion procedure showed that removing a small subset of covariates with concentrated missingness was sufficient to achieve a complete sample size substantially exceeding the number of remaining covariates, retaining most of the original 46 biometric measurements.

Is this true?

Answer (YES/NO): NO